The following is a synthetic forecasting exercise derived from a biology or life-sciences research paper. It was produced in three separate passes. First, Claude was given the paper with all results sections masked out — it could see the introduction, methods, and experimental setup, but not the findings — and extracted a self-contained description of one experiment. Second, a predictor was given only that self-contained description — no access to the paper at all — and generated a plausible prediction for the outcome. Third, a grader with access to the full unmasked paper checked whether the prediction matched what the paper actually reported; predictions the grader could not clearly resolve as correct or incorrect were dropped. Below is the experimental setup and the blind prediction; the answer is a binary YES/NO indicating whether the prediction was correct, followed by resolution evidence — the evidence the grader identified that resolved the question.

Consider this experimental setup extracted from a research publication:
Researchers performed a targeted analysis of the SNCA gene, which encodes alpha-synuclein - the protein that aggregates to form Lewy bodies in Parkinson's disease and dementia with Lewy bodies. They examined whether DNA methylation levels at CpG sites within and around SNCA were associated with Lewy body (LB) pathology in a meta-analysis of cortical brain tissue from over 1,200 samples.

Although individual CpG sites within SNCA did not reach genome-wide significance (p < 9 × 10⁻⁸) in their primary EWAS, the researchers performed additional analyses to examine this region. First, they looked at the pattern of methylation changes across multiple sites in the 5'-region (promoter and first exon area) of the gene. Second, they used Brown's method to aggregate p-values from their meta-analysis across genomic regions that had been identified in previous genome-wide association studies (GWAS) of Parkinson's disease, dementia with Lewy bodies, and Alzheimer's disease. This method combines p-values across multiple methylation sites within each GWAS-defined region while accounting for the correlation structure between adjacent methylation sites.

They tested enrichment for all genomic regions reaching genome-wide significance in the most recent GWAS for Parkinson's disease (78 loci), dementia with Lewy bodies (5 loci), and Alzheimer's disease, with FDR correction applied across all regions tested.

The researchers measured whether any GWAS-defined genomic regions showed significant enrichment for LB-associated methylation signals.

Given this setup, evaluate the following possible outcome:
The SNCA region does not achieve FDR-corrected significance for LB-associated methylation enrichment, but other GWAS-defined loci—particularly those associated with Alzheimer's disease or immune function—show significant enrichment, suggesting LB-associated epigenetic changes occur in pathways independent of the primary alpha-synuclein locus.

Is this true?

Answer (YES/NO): NO